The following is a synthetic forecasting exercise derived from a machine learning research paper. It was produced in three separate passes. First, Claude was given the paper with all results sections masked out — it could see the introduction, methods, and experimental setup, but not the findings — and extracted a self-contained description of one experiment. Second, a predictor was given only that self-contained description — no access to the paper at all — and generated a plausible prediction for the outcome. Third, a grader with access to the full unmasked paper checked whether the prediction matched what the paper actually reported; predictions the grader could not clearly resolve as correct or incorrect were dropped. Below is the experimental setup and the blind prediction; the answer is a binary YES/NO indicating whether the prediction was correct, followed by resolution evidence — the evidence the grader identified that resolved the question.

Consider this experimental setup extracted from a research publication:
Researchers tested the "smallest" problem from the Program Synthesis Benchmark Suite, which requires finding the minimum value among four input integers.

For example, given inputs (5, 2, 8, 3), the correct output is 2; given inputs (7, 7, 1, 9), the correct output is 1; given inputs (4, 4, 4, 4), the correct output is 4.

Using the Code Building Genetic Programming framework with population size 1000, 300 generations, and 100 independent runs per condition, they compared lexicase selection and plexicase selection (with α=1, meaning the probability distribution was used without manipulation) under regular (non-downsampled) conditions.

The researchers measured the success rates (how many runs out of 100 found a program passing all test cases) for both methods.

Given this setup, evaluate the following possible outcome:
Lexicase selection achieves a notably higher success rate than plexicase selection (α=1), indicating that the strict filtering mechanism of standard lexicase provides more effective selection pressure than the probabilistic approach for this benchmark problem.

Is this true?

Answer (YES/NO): NO